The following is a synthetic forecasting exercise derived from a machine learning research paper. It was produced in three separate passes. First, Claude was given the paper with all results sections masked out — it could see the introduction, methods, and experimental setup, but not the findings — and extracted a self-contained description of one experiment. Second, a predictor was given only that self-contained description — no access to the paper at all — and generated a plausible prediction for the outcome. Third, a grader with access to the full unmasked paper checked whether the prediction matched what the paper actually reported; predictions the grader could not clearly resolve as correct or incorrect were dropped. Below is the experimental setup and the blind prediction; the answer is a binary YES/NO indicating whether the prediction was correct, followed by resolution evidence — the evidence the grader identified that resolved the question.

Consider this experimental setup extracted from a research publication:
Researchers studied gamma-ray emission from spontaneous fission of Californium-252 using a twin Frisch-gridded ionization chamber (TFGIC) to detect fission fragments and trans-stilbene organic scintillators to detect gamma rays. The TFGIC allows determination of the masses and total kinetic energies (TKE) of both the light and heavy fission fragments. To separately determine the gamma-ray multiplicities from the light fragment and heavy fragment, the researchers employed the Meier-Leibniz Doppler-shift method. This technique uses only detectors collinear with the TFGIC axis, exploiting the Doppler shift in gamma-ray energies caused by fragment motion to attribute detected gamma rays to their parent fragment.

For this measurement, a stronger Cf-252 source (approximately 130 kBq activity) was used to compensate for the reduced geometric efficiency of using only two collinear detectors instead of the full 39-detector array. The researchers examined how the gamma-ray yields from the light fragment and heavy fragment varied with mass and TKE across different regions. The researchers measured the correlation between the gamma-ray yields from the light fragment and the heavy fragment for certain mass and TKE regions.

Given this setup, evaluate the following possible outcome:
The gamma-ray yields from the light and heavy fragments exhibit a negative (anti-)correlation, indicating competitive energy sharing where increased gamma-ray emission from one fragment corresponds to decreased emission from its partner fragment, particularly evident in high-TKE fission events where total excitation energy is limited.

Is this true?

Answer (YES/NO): NO